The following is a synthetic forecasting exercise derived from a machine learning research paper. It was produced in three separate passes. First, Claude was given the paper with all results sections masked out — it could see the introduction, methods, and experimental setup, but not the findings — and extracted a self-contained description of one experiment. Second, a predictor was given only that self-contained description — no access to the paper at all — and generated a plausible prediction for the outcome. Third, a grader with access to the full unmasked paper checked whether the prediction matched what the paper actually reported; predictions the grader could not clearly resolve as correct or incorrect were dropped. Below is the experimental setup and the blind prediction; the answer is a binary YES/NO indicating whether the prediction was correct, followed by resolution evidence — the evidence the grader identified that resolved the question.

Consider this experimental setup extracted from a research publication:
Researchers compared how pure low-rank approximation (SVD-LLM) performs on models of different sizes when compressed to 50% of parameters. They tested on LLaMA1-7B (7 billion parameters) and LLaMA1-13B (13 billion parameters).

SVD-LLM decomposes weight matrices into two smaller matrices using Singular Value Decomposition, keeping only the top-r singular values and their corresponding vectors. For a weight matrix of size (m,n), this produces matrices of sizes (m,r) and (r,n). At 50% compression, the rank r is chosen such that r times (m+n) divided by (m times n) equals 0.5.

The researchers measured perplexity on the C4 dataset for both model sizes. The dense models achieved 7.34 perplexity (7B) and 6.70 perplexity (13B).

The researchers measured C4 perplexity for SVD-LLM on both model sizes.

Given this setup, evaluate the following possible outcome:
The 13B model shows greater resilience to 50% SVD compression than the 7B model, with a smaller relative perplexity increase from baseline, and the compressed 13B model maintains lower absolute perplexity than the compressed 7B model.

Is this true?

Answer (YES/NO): YES